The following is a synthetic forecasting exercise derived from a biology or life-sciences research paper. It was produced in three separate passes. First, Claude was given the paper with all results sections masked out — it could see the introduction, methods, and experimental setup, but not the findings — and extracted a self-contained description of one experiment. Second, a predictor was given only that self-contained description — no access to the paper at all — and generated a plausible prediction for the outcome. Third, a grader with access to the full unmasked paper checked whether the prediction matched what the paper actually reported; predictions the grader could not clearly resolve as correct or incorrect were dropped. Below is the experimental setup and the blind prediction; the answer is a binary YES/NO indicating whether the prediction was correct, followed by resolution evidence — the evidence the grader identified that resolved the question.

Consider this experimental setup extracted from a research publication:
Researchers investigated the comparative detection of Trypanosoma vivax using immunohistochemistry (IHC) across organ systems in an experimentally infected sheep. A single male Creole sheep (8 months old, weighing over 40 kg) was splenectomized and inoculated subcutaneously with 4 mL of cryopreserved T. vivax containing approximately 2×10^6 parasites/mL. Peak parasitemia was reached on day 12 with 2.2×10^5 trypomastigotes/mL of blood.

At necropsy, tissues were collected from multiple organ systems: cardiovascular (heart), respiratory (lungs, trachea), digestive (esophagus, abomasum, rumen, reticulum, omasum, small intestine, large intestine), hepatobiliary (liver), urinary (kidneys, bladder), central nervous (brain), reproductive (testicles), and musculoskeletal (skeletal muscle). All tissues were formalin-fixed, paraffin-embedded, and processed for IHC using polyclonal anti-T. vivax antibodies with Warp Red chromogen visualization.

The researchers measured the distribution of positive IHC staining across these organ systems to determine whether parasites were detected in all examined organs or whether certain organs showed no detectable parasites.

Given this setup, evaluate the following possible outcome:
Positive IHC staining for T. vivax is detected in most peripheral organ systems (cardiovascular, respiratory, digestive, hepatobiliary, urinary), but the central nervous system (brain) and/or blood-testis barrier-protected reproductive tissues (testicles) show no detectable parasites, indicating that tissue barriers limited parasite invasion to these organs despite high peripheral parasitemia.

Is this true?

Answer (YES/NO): NO